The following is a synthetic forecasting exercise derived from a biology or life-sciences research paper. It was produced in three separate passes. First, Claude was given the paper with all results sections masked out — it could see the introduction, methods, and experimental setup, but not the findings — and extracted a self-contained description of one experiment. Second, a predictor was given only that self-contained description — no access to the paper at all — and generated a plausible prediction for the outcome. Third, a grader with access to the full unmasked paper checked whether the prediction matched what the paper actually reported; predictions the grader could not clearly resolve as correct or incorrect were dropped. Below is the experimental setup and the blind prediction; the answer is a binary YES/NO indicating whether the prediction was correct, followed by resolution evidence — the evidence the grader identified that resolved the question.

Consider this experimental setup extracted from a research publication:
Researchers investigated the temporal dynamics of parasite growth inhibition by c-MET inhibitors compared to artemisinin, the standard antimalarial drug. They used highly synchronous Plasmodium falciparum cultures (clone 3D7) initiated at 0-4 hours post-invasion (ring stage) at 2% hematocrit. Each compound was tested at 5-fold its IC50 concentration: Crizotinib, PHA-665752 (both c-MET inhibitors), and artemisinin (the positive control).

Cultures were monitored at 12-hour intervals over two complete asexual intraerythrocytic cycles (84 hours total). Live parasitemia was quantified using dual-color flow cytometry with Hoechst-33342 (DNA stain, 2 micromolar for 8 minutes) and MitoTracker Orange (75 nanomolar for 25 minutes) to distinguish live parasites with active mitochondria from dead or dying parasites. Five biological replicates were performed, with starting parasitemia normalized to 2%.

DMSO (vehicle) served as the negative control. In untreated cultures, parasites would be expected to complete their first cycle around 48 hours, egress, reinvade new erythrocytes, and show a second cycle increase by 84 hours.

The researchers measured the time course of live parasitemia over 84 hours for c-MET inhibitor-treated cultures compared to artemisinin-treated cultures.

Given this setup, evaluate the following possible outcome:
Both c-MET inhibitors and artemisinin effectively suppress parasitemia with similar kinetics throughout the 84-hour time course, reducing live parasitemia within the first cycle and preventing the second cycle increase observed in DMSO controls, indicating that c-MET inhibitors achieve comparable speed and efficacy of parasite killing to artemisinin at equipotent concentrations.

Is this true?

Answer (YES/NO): NO